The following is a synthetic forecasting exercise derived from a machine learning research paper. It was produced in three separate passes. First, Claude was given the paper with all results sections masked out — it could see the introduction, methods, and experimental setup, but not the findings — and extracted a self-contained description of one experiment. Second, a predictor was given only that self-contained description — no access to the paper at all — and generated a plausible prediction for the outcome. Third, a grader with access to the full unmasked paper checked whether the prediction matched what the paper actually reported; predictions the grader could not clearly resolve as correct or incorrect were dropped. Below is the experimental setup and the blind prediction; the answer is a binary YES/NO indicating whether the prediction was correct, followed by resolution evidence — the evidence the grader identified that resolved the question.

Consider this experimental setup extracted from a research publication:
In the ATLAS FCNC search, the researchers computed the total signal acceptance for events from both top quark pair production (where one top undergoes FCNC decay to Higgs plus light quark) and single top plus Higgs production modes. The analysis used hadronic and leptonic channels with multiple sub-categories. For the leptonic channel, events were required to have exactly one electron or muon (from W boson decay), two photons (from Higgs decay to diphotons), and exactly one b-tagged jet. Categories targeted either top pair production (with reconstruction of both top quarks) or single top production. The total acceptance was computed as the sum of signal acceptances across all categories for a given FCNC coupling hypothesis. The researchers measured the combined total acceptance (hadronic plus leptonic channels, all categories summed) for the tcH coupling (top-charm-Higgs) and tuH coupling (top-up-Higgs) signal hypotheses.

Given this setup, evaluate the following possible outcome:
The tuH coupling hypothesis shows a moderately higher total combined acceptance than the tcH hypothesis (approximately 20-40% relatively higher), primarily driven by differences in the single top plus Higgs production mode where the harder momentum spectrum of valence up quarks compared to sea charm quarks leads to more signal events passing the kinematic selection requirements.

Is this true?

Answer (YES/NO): NO